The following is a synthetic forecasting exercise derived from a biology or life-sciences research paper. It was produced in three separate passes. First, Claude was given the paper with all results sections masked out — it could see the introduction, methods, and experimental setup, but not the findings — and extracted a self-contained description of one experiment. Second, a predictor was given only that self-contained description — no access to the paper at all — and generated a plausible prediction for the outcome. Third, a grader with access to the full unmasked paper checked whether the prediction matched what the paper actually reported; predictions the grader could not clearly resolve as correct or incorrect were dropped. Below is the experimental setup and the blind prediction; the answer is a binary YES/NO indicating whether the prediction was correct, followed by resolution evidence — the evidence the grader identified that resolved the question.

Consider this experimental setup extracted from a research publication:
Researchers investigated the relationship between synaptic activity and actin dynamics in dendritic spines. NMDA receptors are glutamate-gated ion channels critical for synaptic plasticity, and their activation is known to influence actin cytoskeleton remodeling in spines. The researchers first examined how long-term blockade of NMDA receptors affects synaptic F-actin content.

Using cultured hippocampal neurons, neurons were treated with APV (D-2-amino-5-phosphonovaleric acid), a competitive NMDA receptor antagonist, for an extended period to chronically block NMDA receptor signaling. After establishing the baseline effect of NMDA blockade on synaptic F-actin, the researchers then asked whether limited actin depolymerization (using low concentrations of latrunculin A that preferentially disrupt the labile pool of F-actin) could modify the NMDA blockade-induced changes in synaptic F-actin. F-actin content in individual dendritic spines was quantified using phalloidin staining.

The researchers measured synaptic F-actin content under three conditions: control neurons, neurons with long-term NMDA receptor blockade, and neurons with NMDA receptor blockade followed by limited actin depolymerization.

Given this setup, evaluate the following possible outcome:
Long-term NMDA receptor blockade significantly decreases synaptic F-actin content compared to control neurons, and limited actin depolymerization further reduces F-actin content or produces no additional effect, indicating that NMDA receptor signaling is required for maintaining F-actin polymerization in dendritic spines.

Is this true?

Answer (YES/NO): NO